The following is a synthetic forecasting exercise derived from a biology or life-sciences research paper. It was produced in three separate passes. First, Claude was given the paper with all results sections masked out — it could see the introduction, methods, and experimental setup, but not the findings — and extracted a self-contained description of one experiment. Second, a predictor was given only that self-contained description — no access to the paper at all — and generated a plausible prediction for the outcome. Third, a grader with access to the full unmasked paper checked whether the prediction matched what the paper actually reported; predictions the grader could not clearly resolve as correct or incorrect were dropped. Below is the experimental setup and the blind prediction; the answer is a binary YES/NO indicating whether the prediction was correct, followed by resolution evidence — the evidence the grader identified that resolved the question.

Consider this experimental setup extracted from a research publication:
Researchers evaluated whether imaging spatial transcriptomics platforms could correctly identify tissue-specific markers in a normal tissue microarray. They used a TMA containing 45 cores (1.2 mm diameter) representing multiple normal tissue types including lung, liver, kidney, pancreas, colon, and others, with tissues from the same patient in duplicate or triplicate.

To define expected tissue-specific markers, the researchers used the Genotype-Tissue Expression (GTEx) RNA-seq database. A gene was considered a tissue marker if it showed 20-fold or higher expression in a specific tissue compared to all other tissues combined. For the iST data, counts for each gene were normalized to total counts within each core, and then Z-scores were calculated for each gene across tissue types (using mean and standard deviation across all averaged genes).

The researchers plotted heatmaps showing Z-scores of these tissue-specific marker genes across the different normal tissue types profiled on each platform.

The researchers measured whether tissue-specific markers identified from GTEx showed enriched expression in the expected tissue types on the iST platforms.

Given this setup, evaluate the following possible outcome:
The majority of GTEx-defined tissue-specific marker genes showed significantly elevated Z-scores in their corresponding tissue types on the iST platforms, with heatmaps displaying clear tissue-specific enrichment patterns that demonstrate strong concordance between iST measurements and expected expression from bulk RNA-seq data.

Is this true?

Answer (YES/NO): NO